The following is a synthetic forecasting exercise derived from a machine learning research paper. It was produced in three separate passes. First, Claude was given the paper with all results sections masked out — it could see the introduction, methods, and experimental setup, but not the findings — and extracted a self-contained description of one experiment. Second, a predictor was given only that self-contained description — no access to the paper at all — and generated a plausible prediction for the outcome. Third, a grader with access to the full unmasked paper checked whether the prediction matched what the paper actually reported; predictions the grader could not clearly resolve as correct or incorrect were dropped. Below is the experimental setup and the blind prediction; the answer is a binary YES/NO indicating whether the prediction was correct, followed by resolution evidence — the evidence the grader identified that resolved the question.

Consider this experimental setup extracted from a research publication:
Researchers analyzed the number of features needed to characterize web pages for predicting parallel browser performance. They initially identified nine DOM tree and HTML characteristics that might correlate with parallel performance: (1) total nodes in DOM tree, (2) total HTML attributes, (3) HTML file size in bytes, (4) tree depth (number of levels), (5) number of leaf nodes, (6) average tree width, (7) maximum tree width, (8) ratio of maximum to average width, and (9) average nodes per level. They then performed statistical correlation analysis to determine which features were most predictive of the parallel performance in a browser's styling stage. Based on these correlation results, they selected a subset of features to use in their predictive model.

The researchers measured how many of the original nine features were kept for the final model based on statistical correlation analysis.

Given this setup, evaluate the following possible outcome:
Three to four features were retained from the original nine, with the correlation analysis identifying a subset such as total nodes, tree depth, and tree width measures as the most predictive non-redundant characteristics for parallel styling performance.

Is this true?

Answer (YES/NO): NO